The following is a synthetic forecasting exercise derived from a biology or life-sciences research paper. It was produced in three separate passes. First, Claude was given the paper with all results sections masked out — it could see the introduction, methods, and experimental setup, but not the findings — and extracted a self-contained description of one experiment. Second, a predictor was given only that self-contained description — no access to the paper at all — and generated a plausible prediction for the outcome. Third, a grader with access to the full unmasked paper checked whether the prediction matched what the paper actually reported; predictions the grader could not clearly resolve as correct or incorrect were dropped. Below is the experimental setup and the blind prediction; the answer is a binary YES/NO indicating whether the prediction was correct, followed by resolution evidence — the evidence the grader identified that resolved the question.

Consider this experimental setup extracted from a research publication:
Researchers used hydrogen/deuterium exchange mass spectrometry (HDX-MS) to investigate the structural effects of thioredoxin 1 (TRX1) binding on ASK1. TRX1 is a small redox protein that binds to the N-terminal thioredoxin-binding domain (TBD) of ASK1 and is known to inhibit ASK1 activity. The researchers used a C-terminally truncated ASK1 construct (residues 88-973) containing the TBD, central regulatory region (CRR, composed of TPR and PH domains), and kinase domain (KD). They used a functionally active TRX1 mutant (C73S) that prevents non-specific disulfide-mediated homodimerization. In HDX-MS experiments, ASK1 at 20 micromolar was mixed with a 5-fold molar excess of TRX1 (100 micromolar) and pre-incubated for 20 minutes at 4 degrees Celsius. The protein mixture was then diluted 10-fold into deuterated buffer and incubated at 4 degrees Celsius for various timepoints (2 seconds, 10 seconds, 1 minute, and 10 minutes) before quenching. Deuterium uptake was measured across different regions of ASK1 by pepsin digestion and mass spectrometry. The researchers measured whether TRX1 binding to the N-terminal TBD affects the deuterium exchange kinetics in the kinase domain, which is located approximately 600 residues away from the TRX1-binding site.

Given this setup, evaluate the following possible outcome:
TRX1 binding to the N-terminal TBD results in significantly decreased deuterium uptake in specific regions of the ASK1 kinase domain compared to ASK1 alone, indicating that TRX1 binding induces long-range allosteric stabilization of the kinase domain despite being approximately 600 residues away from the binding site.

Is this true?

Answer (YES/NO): YES